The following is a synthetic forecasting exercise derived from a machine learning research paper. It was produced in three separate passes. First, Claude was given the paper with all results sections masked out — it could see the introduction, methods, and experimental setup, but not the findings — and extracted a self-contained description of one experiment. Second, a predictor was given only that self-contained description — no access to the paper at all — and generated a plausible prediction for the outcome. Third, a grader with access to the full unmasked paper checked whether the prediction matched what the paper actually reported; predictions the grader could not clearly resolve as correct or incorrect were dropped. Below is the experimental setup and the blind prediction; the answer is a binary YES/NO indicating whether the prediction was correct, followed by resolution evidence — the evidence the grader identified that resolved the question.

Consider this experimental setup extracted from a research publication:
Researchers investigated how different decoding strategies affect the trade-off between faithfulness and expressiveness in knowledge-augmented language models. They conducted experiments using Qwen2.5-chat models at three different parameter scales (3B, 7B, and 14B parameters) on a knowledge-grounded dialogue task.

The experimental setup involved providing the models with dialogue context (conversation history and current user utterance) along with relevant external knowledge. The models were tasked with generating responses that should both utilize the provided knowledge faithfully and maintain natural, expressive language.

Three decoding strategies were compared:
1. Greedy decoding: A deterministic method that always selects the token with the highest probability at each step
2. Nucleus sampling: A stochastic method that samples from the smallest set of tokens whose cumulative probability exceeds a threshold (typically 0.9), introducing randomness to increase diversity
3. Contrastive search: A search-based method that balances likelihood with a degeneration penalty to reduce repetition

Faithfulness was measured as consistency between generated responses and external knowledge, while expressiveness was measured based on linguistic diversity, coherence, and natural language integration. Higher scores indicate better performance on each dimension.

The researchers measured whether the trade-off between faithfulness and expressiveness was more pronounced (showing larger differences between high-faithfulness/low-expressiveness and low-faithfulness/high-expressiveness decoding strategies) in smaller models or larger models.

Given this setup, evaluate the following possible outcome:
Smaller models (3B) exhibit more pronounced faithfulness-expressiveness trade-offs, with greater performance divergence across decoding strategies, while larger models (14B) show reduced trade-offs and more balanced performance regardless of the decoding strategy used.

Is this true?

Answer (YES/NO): YES